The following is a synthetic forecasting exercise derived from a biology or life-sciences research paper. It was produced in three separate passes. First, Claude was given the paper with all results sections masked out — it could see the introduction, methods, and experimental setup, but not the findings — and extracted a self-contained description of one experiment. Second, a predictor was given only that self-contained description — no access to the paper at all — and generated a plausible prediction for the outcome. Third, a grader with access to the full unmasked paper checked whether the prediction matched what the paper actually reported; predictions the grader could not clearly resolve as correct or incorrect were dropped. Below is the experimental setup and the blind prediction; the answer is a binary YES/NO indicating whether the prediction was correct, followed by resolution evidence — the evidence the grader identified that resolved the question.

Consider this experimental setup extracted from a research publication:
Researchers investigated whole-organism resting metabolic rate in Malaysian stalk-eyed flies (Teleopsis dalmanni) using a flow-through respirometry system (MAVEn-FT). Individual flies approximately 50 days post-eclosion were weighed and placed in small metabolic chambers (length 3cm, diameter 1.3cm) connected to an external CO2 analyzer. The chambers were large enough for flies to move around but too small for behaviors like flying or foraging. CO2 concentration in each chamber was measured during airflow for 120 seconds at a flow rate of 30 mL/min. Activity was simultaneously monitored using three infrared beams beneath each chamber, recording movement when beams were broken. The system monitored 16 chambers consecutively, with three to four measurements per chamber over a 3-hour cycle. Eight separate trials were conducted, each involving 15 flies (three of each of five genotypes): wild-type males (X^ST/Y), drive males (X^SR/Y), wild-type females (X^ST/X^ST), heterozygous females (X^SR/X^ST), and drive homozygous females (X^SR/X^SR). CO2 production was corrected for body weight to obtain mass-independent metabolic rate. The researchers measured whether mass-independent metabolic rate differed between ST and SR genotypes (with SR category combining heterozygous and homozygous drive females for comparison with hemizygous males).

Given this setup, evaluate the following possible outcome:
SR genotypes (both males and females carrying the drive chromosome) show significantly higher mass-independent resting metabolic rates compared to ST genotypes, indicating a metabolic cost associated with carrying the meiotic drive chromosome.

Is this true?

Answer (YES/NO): YES